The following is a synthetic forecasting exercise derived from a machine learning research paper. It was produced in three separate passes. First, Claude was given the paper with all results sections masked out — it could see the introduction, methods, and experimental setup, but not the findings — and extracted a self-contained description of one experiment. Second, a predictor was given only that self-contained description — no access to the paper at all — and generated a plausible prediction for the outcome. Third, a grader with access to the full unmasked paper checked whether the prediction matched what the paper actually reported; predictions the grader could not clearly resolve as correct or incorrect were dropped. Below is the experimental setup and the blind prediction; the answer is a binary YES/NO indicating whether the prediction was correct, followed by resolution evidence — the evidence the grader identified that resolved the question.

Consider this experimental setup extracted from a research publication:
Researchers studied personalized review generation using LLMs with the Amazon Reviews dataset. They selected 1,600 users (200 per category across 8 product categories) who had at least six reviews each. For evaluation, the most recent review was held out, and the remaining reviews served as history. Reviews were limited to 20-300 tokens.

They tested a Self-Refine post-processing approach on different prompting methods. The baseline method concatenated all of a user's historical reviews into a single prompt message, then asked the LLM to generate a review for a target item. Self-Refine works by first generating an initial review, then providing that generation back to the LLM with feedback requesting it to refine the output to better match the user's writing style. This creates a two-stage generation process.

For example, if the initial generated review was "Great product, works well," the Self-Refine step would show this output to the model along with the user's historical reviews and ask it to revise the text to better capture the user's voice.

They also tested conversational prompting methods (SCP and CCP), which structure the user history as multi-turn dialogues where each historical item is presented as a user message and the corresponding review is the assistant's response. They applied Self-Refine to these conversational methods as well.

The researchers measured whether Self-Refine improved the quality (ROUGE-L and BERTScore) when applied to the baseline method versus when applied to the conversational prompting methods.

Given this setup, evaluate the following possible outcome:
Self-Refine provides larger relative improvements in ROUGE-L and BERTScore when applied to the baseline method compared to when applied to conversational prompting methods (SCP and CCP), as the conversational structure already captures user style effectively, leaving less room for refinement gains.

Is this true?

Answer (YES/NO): NO